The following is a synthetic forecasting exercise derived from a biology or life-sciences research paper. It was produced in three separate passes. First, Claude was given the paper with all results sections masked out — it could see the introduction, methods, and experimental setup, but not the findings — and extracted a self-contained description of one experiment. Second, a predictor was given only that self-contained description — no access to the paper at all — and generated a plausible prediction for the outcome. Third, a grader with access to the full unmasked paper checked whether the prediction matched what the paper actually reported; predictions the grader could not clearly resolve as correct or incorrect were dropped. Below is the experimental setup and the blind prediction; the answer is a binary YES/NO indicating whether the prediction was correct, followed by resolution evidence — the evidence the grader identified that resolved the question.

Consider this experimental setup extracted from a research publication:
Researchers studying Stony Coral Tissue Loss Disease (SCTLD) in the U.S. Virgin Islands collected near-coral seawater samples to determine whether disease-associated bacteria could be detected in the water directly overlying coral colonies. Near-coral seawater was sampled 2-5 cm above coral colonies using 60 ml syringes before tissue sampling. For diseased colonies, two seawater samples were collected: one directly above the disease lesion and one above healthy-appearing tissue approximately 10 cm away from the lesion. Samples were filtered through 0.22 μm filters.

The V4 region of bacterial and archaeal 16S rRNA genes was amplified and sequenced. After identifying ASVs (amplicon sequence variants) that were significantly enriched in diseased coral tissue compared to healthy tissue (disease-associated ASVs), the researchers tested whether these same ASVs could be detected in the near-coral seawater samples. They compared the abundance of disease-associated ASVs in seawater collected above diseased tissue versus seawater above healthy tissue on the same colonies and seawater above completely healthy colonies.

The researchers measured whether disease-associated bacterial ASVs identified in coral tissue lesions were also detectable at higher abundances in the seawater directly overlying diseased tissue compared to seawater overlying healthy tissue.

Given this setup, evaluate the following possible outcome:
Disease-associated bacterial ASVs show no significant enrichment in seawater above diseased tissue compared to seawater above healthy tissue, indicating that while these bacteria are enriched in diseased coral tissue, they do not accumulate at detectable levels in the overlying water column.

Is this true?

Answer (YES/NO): YES